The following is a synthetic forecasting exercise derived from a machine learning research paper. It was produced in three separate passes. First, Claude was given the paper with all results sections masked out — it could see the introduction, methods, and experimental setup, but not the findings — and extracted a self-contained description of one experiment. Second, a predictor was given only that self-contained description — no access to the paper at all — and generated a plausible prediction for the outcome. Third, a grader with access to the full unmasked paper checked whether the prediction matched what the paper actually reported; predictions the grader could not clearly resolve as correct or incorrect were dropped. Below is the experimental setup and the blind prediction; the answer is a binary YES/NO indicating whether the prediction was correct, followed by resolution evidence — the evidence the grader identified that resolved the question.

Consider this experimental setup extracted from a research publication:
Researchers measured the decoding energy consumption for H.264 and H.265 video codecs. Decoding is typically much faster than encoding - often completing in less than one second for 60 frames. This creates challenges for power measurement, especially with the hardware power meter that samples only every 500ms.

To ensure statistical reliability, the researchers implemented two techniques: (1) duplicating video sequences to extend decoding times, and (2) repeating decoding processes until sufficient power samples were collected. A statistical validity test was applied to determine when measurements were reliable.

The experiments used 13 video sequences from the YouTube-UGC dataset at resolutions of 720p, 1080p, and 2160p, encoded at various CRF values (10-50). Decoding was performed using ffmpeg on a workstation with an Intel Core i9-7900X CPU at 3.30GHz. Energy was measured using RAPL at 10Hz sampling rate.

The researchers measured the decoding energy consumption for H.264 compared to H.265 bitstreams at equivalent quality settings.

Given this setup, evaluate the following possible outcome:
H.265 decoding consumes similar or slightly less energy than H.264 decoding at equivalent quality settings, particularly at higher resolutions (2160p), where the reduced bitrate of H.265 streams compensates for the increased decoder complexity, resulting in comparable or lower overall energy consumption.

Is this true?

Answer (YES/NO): NO